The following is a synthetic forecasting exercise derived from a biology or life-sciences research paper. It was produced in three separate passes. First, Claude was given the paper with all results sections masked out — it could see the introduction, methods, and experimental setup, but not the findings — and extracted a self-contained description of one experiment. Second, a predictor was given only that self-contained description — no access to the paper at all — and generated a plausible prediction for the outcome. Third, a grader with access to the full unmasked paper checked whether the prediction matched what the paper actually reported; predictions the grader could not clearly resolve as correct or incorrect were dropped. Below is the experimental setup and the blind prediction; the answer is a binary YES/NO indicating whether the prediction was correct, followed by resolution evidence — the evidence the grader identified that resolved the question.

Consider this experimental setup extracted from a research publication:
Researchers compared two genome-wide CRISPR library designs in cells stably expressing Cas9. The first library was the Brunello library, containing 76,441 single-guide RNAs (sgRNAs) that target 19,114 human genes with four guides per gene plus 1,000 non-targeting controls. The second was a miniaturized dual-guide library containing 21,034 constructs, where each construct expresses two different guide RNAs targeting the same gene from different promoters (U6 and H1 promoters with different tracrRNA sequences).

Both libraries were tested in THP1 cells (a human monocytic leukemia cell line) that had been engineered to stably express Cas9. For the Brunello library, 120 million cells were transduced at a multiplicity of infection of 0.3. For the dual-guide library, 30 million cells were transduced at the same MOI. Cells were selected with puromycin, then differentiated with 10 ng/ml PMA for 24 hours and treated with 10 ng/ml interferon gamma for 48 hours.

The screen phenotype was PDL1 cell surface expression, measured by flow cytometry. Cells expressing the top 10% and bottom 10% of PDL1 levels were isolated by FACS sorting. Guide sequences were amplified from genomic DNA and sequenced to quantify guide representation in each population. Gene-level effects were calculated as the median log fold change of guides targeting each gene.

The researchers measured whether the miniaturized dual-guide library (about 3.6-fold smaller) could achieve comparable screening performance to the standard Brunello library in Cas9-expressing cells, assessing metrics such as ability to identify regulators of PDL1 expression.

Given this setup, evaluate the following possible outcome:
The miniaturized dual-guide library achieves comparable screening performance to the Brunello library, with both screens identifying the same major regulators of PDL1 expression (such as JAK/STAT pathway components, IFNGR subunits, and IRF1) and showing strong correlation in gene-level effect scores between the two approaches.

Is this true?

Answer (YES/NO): YES